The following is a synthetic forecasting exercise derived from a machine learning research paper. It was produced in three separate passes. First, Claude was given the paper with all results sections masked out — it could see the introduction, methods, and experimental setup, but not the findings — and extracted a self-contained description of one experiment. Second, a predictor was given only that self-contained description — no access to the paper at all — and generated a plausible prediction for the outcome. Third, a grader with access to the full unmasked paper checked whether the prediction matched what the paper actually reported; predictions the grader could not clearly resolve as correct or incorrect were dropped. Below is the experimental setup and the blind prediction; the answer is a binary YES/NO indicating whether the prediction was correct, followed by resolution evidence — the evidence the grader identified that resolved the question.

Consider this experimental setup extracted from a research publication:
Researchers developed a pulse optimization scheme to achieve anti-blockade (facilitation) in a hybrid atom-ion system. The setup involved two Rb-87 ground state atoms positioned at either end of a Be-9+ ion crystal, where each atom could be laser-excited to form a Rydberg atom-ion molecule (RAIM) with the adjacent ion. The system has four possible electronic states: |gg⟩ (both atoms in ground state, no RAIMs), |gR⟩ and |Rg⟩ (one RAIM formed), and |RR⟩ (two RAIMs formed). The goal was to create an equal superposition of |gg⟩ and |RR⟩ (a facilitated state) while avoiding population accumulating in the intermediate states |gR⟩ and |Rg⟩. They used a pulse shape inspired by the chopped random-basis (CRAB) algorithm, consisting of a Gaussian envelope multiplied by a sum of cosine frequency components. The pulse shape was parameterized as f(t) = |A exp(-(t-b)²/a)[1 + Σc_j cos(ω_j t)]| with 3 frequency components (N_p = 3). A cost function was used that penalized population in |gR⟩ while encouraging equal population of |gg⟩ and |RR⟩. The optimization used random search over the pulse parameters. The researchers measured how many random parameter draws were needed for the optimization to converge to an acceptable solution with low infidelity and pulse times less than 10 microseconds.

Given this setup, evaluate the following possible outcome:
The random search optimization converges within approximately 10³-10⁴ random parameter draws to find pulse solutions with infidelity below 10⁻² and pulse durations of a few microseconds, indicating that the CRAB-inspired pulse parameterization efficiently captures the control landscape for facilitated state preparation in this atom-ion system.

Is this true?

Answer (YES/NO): NO